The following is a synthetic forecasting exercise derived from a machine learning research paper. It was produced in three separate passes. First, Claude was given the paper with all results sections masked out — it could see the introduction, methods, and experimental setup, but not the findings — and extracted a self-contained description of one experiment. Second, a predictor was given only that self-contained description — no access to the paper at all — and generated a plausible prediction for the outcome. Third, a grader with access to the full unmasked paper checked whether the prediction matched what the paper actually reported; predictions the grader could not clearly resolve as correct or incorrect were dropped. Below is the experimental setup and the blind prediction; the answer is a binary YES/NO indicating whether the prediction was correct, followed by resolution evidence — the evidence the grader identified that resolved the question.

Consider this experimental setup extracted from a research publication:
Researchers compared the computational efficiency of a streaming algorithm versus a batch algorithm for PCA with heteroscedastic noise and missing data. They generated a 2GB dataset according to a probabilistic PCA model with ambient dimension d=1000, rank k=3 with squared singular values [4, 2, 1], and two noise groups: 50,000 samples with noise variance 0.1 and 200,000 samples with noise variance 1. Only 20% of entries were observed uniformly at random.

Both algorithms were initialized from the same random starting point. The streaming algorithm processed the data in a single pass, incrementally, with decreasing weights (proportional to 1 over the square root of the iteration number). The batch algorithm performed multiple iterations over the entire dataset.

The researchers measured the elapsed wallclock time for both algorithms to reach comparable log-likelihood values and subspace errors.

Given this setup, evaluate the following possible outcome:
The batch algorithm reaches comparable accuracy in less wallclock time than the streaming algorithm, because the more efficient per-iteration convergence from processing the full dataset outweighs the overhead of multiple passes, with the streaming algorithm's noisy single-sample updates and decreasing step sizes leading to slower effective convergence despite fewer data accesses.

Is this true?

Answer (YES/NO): NO